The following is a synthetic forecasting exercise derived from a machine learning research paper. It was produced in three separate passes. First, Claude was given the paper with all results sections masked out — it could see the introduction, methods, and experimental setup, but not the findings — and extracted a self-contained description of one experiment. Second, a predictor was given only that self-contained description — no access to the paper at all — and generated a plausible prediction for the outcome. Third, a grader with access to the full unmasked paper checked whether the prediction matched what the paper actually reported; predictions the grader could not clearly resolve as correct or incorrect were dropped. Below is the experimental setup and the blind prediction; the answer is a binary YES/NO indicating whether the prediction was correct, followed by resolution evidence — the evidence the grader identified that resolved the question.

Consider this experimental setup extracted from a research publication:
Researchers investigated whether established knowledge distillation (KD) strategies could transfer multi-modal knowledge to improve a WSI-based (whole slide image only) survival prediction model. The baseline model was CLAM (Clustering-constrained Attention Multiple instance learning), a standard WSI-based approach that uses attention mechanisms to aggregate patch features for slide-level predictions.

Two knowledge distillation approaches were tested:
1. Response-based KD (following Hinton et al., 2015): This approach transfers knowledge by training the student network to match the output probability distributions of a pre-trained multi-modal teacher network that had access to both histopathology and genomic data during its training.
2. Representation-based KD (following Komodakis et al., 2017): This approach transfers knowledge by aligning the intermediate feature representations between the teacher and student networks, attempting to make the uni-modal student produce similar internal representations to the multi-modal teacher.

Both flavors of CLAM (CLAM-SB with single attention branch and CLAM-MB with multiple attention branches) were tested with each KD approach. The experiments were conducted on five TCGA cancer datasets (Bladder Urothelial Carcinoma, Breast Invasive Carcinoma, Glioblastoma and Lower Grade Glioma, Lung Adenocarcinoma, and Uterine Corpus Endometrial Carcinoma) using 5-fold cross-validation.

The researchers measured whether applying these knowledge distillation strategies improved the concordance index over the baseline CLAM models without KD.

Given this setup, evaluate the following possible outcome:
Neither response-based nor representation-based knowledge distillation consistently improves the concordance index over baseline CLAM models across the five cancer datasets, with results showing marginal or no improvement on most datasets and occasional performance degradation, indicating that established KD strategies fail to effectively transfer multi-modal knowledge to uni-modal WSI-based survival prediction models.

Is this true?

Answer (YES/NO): YES